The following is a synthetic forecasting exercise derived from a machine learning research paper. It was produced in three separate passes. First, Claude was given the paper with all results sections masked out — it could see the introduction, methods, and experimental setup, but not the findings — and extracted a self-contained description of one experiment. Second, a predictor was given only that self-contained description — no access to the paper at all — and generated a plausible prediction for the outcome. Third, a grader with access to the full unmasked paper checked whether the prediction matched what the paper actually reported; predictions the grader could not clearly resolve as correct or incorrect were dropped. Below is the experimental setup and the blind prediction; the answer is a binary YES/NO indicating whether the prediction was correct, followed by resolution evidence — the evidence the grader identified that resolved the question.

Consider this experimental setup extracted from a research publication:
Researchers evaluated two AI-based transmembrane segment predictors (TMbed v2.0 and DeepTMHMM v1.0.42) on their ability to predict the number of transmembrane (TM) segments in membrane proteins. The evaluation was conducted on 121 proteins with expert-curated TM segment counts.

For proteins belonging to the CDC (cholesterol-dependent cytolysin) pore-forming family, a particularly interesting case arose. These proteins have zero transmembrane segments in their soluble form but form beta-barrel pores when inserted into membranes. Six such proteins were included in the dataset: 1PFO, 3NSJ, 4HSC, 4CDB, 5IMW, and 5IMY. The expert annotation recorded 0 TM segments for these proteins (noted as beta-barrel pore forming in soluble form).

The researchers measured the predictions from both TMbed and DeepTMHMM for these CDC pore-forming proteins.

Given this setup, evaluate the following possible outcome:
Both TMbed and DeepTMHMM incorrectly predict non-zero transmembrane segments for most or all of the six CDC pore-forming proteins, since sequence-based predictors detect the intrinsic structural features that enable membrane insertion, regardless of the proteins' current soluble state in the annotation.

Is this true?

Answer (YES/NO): NO